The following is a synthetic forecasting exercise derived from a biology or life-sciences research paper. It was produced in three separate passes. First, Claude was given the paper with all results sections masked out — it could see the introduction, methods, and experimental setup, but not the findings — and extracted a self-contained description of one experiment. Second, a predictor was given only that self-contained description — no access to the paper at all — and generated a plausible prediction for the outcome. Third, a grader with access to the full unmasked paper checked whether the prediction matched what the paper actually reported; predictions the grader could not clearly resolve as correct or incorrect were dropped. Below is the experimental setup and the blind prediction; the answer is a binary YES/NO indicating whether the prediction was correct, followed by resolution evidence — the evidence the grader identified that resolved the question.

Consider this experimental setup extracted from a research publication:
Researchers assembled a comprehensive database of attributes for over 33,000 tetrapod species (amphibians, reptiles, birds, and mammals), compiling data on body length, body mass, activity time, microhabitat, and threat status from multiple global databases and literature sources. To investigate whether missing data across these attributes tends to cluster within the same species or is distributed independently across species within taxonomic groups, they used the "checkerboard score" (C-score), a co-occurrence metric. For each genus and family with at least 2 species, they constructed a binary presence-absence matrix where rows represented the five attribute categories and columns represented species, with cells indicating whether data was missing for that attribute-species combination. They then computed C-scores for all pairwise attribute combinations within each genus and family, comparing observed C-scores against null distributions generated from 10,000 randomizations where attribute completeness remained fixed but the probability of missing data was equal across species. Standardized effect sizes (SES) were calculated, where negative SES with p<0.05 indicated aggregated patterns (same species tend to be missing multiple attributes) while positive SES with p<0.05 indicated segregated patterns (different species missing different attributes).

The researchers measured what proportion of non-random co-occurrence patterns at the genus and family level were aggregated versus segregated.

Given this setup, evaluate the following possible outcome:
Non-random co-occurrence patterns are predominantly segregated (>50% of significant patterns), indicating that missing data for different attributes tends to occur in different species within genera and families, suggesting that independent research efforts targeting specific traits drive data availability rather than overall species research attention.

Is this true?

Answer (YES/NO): NO